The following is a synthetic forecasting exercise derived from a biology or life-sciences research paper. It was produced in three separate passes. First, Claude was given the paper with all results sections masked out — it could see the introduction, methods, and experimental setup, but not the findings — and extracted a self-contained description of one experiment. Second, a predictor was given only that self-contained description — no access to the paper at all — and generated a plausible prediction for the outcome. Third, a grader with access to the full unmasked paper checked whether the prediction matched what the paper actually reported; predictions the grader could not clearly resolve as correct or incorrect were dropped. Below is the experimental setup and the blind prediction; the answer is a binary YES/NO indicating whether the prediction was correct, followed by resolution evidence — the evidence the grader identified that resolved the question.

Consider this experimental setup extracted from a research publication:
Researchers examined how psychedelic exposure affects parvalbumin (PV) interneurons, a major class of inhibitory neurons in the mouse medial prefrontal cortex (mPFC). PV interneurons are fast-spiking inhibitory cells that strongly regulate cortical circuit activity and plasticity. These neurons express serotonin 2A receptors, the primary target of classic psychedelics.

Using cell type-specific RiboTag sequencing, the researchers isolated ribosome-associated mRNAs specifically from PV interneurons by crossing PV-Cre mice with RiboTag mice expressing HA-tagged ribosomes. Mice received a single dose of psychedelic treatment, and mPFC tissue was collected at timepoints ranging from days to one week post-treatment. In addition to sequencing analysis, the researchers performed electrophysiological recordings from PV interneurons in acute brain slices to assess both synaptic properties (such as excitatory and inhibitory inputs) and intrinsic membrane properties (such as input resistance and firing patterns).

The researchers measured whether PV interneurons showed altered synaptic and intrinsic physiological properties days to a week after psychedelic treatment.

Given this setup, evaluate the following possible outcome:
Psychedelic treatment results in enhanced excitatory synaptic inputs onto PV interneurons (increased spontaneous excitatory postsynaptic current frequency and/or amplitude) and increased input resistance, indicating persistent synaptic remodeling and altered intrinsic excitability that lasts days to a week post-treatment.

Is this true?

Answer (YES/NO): NO